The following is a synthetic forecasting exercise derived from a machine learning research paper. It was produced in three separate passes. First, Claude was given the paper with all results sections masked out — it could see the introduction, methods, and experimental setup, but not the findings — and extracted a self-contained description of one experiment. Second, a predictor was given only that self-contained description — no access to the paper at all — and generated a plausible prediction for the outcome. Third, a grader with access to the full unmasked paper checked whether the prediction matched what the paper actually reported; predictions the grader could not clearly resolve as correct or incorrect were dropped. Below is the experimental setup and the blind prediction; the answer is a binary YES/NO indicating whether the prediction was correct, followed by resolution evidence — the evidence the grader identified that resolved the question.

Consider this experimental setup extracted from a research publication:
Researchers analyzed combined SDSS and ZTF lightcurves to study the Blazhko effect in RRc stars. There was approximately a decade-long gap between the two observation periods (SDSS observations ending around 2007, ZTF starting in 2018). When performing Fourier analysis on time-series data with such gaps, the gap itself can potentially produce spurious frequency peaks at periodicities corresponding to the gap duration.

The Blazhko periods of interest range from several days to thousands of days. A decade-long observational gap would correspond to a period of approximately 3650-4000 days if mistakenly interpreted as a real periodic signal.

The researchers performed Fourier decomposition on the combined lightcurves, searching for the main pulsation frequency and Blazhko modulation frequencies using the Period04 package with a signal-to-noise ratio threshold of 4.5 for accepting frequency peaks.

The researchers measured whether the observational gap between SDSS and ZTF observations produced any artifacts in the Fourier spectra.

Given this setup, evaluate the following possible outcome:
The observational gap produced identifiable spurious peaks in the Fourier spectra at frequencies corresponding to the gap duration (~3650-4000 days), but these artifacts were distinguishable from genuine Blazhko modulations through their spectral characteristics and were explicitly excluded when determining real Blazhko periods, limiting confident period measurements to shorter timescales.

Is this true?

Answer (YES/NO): NO